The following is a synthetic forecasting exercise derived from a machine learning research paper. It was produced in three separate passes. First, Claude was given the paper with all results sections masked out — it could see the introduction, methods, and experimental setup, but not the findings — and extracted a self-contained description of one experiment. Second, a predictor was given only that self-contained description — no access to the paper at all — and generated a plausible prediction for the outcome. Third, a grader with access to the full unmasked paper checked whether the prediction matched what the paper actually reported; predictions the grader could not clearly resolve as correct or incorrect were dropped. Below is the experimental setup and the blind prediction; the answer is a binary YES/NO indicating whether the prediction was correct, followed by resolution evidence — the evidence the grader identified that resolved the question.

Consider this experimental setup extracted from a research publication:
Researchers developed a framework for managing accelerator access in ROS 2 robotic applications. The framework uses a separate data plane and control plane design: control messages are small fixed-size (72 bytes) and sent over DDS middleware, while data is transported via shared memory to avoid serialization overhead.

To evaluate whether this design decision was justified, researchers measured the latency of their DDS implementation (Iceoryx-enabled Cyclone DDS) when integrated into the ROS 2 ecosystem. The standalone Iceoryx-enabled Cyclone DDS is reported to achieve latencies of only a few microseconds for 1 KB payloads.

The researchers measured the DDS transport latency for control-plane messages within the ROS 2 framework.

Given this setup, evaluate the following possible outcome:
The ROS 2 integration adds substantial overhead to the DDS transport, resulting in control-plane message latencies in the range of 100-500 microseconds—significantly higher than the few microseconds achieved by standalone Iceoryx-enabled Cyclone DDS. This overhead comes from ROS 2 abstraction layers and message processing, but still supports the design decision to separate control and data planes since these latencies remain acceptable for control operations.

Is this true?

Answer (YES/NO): YES